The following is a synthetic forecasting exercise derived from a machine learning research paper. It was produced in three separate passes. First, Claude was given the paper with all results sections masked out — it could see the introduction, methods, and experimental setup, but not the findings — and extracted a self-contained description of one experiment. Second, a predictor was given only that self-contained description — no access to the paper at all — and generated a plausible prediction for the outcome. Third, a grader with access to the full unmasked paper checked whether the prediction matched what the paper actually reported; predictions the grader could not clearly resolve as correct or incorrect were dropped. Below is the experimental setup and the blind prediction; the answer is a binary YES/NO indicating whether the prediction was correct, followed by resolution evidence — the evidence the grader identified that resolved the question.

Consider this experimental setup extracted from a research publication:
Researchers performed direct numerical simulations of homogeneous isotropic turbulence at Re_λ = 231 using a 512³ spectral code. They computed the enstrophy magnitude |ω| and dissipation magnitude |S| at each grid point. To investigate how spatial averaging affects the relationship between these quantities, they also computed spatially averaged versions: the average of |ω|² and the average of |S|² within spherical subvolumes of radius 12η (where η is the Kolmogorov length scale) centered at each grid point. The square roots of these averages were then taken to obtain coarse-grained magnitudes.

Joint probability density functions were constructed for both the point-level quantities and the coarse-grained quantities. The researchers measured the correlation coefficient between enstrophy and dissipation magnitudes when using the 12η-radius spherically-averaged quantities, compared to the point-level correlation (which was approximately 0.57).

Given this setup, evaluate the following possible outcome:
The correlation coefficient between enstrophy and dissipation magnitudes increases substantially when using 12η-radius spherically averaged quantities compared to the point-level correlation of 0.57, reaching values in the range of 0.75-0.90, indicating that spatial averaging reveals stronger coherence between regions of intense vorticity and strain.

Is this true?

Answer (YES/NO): YES